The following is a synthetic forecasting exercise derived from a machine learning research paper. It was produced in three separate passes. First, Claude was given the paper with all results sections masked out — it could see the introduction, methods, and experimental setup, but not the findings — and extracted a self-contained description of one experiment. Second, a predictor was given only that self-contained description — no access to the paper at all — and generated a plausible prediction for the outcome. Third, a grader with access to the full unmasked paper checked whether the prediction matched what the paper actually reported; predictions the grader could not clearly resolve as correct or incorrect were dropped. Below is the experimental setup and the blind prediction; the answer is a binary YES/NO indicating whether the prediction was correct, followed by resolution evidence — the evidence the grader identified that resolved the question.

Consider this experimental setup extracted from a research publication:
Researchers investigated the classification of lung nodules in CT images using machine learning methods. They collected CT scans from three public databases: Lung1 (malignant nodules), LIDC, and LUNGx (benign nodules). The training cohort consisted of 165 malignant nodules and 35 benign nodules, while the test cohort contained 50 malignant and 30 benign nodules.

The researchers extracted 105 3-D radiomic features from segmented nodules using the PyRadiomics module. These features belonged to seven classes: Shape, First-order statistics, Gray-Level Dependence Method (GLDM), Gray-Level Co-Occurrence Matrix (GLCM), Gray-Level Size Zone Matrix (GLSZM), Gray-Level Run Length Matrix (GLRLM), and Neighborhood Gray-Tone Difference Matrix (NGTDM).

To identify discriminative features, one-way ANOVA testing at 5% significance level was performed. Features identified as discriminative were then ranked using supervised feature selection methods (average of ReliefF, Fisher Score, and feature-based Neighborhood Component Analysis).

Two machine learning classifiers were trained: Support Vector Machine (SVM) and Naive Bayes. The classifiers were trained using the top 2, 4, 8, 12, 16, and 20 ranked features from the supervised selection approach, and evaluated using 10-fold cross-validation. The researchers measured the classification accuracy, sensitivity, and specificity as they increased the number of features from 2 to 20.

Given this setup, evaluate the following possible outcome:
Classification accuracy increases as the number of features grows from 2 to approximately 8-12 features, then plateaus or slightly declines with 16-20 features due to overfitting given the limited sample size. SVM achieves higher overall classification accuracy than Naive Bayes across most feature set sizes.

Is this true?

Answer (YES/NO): NO